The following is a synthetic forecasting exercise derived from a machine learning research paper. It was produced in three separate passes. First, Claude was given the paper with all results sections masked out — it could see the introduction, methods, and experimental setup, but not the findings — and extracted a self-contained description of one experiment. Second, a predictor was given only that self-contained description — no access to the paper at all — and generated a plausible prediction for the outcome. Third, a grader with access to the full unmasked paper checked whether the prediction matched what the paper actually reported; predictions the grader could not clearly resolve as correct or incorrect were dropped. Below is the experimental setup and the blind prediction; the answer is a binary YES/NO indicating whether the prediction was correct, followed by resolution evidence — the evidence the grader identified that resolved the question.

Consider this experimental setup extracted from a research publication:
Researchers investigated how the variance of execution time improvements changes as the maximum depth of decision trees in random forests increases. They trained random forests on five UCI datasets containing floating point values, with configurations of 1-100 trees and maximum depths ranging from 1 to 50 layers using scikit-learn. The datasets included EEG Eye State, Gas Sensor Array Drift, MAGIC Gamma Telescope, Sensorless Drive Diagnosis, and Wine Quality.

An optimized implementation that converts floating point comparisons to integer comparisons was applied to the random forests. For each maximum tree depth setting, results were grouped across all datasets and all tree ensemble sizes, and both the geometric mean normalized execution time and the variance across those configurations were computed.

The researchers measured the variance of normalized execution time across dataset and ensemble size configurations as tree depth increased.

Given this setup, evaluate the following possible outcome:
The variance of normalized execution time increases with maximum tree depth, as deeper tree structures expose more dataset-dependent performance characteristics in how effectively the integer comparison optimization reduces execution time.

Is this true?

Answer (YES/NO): NO